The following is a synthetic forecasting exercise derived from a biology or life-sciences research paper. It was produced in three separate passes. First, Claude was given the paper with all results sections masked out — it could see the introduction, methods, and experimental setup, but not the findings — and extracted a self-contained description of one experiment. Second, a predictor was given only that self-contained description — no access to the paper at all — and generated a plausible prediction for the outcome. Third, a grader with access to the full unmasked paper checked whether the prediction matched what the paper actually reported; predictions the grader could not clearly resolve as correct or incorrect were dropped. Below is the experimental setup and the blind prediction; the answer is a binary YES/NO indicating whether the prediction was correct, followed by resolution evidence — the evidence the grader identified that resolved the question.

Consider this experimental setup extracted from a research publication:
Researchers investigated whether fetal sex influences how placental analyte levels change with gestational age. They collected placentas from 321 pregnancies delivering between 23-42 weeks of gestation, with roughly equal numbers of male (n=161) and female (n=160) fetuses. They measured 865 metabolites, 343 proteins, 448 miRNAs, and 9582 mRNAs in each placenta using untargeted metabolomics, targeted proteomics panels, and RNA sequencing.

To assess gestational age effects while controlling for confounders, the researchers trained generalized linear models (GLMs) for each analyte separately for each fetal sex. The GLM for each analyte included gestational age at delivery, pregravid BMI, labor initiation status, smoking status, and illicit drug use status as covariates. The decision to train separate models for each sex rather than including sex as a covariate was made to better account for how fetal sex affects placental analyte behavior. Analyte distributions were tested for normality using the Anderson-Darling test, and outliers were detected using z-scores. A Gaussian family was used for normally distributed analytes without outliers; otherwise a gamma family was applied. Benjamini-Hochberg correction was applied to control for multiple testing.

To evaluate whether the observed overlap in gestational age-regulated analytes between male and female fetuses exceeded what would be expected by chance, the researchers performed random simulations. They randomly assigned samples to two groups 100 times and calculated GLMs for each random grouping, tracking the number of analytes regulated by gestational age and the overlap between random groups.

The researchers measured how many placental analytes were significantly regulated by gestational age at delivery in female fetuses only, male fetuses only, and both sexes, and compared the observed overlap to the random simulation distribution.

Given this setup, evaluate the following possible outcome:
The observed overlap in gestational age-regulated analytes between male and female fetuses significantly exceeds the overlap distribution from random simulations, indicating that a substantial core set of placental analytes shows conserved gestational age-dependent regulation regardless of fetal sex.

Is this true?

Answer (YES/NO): NO